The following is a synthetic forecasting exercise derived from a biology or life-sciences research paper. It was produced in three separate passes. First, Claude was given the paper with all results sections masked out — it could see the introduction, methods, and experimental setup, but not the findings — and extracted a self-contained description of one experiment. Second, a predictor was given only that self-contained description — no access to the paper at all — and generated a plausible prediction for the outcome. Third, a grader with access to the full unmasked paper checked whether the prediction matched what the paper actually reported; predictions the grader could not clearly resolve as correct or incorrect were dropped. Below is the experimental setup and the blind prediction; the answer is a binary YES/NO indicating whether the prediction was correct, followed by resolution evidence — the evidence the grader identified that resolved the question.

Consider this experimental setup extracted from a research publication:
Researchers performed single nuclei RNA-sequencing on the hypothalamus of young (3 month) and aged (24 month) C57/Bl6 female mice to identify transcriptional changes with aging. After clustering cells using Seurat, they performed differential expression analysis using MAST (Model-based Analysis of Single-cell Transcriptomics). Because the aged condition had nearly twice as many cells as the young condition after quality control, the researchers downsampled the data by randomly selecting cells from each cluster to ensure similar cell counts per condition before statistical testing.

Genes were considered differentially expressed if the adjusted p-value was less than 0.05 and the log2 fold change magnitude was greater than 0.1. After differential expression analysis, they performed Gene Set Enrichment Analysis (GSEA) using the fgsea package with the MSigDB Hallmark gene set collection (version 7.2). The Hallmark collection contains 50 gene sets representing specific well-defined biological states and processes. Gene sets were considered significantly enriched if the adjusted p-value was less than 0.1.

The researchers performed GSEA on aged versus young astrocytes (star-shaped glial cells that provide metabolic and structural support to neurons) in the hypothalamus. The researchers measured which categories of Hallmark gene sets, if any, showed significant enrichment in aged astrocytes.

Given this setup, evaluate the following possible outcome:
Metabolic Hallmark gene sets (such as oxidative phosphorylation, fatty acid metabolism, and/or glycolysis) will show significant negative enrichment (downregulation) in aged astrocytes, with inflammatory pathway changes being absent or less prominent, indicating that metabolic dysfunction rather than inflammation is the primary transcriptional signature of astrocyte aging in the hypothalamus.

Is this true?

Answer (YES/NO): NO